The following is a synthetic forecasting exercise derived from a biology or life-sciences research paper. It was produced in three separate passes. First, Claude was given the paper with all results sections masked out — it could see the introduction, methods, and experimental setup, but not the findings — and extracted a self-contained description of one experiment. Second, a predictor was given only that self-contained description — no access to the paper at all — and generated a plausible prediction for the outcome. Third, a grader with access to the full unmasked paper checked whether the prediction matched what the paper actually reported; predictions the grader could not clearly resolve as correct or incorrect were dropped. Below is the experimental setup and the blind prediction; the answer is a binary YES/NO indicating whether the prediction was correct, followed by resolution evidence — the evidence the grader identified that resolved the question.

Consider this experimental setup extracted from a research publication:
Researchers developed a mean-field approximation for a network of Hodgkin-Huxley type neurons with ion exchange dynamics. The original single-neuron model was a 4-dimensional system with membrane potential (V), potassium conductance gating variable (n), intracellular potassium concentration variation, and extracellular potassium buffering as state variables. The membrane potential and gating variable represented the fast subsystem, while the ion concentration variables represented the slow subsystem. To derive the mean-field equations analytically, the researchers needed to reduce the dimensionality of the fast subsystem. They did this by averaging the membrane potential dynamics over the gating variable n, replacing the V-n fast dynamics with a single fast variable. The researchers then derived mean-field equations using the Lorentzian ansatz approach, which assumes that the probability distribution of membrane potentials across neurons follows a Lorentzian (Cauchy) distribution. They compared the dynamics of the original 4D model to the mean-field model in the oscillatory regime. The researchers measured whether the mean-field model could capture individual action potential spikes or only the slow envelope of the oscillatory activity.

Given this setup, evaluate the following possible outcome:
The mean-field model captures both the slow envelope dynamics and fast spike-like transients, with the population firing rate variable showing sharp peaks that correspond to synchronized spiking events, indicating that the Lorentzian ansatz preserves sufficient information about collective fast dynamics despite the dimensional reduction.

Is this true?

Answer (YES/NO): NO